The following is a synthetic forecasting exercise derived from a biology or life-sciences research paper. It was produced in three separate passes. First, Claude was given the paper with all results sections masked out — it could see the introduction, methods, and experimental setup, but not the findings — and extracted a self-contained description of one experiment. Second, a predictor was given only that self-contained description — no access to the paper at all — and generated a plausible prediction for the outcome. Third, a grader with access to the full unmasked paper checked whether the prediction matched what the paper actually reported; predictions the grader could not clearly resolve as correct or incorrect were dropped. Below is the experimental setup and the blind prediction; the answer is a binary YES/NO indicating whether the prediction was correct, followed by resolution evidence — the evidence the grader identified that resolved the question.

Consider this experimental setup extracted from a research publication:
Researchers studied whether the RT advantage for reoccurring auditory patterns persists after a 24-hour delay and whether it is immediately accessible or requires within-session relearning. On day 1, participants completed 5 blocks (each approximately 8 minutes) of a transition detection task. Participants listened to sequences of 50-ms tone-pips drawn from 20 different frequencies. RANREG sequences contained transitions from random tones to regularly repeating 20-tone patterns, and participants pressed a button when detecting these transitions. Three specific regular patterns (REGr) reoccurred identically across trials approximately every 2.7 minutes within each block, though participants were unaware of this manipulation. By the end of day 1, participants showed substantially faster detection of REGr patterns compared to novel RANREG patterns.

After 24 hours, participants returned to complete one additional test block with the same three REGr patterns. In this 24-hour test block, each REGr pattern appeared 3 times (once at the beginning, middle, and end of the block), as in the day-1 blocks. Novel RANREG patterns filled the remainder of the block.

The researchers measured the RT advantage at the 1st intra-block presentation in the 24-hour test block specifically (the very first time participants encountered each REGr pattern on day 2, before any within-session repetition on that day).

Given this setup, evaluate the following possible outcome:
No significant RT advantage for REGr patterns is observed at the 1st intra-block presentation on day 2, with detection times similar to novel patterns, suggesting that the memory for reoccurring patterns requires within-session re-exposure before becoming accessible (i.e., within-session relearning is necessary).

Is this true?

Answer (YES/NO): NO